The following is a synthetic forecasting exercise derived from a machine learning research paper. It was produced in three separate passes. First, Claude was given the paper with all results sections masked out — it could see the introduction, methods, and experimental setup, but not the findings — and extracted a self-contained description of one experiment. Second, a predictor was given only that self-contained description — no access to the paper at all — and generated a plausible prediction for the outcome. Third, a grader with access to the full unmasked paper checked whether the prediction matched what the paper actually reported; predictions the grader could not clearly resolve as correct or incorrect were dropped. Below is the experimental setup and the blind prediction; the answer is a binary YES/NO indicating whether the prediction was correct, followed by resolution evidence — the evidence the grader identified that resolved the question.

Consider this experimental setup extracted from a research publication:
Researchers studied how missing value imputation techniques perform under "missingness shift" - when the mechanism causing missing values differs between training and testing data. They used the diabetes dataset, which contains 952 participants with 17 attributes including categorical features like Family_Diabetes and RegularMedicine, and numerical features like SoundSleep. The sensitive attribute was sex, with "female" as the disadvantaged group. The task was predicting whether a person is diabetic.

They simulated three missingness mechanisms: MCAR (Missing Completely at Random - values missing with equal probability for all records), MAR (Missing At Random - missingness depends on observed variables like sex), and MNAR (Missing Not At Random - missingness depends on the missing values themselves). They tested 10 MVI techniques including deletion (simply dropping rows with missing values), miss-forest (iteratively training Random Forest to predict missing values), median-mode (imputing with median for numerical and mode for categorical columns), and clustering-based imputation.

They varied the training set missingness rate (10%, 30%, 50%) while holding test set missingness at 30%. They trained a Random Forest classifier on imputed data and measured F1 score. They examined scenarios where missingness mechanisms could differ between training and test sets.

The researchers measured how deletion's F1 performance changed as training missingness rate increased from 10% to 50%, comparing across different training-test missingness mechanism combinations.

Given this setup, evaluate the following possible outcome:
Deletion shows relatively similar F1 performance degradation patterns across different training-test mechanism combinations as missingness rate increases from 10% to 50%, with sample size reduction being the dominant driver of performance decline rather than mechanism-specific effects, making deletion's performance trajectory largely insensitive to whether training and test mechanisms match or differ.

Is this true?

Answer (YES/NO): NO